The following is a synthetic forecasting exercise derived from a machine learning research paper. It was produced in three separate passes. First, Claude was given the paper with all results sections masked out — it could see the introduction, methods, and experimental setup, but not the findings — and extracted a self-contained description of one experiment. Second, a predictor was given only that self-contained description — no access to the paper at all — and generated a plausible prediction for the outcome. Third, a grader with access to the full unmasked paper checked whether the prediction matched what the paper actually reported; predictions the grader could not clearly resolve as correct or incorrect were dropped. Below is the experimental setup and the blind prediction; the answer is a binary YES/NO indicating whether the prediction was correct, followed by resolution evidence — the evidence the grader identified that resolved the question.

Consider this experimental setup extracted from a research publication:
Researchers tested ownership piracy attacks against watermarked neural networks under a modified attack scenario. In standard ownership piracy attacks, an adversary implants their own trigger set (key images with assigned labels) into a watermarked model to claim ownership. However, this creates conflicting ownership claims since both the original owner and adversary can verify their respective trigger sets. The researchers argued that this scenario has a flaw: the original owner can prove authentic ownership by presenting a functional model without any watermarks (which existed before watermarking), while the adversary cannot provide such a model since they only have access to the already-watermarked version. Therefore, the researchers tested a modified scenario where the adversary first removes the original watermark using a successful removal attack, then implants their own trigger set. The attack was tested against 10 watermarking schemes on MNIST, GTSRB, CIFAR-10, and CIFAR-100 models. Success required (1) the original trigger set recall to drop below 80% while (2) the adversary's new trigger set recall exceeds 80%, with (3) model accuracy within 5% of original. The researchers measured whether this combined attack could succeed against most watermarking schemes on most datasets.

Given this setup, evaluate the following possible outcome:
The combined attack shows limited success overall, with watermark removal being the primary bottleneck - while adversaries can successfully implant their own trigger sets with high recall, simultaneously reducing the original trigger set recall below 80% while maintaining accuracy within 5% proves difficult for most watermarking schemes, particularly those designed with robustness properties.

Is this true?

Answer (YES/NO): NO